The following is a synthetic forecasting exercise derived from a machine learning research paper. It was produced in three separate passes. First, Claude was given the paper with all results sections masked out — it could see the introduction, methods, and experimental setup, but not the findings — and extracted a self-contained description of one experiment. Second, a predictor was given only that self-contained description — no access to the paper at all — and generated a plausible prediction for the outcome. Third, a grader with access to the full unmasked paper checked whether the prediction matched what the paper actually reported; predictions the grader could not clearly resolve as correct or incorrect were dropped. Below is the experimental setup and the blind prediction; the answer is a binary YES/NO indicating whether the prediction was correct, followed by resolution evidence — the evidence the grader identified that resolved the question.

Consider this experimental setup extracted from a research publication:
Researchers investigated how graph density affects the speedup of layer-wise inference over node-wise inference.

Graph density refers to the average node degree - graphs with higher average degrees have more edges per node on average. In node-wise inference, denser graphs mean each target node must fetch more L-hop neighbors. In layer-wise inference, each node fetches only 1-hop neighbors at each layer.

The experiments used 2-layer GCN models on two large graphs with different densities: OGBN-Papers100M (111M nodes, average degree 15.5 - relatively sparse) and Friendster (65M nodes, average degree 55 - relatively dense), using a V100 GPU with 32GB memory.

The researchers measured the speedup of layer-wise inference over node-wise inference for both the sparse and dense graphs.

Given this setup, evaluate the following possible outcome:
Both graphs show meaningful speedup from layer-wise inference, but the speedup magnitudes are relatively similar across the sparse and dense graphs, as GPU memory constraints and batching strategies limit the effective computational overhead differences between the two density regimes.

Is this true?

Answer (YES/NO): NO